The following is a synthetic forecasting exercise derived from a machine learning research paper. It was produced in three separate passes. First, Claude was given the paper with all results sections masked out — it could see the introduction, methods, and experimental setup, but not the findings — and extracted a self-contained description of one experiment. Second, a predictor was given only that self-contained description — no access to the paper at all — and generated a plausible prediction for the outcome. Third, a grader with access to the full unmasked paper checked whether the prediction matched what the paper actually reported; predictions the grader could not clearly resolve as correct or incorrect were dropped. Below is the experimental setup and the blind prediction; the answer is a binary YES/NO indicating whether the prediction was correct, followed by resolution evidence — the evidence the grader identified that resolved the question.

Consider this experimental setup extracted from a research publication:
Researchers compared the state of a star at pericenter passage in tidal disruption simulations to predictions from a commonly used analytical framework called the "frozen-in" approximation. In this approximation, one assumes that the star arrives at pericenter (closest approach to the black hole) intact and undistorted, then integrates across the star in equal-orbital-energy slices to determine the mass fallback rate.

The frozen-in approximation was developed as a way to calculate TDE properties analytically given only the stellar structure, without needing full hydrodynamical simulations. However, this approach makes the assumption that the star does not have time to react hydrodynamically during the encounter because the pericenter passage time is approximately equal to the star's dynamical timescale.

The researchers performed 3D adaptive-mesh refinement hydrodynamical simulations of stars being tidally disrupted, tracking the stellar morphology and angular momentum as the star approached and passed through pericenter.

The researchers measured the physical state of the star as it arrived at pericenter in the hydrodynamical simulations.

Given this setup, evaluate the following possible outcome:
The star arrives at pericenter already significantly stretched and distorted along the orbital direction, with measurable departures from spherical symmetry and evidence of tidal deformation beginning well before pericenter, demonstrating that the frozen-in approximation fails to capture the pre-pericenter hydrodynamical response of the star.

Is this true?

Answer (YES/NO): NO